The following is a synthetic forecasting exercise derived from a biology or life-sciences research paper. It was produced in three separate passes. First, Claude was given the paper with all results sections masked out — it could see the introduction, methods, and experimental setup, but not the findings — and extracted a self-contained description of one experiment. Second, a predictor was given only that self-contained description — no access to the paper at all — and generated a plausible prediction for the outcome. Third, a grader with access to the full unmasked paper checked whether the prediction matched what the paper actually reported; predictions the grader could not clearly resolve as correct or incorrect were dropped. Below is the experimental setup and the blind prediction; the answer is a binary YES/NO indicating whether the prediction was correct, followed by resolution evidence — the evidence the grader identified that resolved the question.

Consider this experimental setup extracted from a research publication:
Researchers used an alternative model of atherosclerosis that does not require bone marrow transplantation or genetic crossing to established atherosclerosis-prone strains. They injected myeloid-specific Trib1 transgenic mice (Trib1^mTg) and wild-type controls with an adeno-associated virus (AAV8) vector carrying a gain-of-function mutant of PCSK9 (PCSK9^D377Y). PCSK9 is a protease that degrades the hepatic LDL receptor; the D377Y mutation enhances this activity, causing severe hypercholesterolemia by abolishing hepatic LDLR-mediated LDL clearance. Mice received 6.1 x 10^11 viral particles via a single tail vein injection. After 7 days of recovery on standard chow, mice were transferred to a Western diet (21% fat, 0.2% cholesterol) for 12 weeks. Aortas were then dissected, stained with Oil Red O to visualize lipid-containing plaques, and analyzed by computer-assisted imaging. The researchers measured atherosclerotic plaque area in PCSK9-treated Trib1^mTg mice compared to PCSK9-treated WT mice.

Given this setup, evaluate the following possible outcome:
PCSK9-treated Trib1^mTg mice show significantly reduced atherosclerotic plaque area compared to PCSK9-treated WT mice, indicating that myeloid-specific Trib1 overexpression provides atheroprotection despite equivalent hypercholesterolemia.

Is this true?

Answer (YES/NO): NO